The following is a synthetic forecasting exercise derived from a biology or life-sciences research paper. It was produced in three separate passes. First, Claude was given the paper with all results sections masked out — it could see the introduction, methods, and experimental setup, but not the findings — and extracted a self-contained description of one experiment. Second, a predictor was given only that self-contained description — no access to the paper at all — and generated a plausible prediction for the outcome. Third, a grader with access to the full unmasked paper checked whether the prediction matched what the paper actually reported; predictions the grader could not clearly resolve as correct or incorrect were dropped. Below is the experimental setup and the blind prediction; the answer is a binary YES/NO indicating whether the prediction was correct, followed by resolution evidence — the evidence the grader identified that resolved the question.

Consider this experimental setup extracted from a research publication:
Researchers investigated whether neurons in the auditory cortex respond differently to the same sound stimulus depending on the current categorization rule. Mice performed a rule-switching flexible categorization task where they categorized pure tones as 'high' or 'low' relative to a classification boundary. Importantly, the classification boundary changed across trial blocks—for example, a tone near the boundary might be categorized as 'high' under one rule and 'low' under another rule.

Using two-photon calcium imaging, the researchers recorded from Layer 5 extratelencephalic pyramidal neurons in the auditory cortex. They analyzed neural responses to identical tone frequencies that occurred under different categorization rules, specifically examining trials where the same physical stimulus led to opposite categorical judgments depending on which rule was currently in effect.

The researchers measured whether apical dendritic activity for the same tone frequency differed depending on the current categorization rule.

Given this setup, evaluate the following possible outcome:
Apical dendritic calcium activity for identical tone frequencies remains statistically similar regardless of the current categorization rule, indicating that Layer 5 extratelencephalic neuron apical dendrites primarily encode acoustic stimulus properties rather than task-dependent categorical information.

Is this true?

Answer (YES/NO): NO